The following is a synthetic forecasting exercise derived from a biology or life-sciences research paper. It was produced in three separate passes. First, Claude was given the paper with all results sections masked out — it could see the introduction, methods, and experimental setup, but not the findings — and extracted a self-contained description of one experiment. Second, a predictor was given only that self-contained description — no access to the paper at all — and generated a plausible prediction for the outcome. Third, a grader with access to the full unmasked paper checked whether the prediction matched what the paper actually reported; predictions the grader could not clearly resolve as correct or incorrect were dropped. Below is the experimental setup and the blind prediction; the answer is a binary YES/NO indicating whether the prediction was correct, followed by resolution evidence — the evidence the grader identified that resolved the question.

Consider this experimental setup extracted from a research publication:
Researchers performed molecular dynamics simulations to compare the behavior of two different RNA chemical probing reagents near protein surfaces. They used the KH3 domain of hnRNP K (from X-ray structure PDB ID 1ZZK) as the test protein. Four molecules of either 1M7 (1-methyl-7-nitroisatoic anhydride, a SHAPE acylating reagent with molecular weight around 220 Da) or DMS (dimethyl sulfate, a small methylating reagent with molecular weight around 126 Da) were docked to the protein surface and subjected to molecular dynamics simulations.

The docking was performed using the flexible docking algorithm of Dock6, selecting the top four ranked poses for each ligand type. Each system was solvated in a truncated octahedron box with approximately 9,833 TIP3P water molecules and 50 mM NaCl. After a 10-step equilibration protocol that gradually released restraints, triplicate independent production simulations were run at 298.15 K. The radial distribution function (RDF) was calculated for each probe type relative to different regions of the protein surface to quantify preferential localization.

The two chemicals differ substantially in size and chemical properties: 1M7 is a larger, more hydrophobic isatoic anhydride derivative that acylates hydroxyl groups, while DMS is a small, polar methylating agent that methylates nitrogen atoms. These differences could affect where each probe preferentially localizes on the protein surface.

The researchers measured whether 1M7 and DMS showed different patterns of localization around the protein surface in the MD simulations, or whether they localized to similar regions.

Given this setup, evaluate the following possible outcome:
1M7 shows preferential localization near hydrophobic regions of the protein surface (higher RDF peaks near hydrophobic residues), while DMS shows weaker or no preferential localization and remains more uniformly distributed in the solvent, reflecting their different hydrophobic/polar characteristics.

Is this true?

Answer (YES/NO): NO